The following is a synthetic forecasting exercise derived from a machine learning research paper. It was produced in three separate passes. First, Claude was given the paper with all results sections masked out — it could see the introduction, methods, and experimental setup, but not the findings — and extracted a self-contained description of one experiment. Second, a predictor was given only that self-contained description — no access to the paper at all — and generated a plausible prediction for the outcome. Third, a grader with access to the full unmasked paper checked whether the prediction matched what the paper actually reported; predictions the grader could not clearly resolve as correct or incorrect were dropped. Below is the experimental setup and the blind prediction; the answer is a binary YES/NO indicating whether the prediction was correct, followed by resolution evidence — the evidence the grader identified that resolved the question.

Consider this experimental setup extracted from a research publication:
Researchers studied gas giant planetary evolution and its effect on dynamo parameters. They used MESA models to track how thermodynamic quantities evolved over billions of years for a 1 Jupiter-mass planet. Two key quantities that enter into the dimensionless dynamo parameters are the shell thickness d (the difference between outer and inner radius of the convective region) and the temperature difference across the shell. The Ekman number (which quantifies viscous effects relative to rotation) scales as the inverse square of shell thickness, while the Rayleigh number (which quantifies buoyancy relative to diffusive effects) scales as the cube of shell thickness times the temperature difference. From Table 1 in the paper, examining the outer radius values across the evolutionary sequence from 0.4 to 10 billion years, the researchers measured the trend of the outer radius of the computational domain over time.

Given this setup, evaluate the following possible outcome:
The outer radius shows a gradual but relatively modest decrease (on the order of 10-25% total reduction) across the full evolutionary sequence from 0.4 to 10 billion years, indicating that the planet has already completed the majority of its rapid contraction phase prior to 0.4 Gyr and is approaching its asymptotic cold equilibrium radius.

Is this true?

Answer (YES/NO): NO